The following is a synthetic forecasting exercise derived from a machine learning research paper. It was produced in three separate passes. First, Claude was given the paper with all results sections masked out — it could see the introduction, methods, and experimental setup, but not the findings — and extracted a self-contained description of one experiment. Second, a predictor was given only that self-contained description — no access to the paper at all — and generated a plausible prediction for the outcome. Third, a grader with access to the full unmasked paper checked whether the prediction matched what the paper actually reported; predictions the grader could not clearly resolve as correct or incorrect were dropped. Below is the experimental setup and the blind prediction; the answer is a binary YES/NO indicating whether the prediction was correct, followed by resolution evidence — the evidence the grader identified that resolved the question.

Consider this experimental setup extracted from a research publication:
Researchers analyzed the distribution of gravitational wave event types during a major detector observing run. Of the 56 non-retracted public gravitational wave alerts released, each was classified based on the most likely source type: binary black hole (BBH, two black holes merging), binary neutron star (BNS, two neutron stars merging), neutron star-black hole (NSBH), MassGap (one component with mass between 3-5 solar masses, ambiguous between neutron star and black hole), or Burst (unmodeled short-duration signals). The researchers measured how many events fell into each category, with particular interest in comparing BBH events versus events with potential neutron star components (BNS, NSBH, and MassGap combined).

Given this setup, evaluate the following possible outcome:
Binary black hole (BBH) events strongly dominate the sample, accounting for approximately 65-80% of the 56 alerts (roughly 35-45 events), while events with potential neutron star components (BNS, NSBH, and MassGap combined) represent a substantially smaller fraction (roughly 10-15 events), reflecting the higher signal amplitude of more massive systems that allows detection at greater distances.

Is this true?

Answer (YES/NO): NO